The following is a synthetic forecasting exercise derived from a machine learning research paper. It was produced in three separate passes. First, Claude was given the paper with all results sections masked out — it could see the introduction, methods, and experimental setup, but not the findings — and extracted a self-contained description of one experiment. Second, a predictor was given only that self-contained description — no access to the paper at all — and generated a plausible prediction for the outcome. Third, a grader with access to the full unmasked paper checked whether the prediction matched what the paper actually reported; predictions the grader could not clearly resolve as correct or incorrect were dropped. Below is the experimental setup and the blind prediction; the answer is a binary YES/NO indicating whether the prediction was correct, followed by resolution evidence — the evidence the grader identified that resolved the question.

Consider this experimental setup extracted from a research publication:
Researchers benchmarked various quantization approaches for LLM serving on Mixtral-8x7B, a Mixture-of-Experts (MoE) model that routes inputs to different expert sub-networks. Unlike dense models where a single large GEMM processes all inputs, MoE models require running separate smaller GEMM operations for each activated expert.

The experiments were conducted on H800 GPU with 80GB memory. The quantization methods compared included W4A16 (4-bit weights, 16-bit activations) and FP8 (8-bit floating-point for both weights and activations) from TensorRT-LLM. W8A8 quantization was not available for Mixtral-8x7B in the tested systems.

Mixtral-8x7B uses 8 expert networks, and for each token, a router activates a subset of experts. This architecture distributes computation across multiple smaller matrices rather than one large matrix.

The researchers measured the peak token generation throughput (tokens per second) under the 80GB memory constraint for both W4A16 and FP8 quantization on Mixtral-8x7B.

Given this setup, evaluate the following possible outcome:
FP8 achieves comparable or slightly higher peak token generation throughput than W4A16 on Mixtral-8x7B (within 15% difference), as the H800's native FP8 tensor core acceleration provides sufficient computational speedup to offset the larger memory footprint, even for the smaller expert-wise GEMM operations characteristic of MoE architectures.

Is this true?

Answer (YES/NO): NO